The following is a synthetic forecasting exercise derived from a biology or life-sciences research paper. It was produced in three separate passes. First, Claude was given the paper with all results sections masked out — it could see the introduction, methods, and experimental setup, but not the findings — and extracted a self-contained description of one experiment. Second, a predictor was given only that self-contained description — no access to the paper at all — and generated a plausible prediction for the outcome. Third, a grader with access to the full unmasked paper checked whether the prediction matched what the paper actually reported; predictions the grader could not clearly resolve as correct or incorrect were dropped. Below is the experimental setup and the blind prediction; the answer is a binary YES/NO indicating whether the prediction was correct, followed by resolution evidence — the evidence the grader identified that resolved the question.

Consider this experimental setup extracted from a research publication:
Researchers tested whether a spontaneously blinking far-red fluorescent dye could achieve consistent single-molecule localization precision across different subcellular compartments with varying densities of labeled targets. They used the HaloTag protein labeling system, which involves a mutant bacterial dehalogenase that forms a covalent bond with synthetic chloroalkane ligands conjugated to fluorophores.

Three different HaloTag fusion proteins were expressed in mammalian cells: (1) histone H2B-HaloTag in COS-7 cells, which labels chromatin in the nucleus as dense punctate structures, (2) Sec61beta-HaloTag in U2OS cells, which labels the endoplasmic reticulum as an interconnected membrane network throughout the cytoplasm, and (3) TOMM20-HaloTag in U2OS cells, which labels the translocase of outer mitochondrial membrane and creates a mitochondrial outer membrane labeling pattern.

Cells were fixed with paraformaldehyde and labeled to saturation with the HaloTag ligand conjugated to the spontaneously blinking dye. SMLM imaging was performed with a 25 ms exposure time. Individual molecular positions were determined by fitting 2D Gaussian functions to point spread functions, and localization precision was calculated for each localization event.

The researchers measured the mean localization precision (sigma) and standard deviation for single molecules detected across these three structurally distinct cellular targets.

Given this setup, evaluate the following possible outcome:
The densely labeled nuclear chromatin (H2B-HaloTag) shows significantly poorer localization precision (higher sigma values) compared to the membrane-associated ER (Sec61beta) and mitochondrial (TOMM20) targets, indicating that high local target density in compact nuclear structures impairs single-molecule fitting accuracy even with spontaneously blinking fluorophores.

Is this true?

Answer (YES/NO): NO